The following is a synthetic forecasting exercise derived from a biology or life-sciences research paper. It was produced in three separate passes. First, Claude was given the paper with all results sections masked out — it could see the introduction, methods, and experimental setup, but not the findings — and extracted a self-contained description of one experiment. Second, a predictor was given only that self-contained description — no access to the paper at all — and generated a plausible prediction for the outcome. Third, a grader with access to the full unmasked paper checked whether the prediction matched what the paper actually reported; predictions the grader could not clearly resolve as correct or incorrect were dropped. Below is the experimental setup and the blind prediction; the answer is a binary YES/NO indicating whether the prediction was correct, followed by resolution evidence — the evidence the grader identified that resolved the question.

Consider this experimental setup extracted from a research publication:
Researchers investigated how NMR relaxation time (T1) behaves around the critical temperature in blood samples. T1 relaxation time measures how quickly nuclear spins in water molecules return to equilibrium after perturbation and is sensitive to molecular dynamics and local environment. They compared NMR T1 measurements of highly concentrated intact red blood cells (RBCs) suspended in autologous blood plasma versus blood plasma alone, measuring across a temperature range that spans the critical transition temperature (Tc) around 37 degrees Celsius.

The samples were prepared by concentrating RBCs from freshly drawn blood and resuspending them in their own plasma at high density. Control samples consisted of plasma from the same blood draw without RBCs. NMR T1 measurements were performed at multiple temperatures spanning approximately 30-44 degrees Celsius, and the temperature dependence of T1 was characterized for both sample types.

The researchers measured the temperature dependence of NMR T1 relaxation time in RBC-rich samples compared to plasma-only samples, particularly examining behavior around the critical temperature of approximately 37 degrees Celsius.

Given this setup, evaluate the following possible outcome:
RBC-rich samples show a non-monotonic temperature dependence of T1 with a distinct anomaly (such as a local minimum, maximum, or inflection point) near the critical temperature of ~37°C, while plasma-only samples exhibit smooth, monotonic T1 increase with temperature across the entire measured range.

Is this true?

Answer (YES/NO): NO